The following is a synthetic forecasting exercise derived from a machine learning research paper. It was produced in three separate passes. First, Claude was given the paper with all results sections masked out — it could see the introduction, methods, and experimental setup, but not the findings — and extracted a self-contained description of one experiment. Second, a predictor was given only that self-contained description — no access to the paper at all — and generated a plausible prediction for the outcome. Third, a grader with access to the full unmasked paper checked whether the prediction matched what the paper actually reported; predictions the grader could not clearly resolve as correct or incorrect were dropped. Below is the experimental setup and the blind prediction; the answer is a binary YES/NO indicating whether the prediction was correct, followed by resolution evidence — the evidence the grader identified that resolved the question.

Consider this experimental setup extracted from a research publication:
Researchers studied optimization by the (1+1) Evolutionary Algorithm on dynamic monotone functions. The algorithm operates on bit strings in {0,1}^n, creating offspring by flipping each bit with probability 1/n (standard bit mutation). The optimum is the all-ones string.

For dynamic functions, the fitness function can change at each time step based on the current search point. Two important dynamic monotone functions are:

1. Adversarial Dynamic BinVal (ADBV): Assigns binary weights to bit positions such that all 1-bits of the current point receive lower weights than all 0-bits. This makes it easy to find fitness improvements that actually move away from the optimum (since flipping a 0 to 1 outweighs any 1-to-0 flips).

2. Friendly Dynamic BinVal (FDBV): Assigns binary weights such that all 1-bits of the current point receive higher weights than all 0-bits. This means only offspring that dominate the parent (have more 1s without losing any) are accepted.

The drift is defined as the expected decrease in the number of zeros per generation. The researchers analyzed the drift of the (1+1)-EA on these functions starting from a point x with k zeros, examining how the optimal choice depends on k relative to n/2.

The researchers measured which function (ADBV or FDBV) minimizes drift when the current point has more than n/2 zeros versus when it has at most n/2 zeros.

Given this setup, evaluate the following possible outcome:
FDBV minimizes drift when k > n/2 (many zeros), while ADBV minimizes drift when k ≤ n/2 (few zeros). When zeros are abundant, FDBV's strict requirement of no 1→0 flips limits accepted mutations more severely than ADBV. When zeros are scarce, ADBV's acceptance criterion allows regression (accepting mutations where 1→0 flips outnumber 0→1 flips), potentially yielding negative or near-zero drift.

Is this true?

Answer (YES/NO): YES